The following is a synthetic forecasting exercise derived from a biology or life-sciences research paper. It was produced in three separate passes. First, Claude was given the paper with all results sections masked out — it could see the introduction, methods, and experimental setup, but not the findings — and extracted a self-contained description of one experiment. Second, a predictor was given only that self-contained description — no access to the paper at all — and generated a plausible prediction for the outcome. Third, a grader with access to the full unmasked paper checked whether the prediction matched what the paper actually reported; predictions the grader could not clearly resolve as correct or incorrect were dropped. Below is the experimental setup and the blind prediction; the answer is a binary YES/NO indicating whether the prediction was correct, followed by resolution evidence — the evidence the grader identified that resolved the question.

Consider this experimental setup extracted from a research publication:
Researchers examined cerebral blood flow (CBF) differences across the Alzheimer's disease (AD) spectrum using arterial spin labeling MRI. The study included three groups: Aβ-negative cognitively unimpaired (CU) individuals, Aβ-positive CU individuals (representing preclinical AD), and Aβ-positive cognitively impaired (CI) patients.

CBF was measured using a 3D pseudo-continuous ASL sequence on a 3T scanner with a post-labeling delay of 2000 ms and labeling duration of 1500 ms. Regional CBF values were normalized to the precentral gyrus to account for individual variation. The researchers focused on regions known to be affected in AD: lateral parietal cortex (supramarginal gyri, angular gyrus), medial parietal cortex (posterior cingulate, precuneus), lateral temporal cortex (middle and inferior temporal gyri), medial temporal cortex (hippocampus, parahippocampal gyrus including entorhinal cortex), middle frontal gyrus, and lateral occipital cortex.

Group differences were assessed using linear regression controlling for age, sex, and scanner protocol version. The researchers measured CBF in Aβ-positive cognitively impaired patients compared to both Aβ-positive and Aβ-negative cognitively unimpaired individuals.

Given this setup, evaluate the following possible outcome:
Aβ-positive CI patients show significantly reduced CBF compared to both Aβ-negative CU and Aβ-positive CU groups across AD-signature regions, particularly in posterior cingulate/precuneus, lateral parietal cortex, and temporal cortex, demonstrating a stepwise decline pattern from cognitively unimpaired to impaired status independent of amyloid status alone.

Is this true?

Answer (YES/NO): NO